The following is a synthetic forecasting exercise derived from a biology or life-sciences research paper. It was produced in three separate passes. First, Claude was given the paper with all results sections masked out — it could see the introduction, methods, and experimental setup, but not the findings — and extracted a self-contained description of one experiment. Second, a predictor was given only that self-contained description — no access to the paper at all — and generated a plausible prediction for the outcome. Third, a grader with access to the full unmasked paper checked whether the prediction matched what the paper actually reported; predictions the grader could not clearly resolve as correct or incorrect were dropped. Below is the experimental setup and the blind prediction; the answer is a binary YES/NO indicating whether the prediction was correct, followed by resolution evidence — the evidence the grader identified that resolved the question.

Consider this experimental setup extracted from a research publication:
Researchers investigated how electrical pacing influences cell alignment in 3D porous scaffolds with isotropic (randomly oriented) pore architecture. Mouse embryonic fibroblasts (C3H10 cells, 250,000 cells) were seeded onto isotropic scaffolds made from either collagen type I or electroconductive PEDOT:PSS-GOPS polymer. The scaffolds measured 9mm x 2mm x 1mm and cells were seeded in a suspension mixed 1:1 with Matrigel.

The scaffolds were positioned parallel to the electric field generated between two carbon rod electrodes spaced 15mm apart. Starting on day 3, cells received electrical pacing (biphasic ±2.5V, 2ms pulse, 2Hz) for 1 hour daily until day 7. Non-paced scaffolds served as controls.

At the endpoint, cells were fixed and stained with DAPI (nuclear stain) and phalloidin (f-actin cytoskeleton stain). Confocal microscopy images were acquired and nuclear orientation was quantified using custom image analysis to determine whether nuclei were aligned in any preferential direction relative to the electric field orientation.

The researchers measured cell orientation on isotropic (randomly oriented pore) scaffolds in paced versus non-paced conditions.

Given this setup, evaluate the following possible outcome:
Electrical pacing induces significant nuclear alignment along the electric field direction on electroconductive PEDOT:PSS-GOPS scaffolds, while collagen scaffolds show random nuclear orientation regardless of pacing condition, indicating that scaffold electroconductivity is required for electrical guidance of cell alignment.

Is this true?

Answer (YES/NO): NO